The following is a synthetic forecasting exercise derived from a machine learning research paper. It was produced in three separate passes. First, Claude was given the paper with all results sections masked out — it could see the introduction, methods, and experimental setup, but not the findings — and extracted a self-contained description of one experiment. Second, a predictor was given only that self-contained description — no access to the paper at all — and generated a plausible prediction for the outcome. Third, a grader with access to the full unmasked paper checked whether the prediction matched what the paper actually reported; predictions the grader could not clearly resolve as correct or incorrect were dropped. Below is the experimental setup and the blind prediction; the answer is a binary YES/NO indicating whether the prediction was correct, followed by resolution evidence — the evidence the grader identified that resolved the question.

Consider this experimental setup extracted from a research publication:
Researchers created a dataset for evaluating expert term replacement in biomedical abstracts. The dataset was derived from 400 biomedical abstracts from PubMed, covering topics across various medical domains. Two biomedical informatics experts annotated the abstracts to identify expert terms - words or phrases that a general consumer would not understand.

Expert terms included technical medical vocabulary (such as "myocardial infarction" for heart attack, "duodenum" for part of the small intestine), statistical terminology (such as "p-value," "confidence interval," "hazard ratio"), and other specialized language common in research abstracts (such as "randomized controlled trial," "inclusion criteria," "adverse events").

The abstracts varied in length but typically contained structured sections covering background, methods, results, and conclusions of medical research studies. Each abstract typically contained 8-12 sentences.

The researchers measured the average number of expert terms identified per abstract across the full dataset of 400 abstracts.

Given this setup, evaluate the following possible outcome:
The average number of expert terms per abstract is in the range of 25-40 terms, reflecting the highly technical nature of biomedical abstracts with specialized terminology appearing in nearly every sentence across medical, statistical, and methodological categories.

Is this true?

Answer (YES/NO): YES